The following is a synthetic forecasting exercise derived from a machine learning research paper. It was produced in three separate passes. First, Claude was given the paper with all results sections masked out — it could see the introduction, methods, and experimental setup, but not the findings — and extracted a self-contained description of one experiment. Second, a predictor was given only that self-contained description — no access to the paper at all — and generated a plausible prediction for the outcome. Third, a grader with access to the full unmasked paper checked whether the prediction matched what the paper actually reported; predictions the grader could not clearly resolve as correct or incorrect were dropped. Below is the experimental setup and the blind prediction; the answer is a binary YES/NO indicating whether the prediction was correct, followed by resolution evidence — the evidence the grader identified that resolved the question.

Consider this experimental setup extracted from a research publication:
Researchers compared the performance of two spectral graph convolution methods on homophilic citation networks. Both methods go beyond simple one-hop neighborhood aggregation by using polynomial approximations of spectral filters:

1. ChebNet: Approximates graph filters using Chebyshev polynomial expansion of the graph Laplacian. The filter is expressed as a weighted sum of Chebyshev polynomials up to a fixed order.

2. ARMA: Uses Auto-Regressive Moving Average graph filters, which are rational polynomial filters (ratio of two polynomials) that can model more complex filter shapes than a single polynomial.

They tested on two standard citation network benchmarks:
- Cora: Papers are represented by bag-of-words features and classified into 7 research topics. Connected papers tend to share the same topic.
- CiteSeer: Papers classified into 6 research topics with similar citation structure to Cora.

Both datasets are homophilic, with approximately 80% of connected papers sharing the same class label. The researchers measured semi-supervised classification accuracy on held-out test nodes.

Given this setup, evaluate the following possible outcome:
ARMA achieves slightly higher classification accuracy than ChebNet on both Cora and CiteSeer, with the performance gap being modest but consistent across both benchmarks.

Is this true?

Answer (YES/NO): YES